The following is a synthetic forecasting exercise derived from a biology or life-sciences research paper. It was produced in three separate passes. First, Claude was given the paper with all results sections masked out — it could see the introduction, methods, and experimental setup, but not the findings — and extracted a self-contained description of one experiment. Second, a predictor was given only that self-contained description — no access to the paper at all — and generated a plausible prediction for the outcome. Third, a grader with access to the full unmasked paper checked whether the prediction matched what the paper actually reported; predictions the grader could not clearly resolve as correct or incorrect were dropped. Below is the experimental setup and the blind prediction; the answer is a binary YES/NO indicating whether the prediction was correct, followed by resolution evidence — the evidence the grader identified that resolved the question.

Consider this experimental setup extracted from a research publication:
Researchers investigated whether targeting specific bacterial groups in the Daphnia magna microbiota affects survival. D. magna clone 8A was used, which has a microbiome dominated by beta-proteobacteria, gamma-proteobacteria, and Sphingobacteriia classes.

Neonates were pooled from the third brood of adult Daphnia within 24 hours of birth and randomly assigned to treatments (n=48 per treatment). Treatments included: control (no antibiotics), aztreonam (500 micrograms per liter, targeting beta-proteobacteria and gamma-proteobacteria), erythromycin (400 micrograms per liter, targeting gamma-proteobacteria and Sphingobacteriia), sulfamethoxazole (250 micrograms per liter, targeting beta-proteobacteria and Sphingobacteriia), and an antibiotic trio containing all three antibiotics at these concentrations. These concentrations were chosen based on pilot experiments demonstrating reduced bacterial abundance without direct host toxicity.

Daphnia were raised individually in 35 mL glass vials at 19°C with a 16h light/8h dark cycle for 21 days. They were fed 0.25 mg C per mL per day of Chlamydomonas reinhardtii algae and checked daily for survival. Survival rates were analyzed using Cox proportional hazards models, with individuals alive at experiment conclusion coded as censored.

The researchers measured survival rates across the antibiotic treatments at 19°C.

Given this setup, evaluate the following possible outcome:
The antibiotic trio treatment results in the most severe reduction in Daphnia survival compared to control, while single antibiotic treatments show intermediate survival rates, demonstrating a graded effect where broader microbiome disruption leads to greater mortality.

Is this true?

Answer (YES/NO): NO